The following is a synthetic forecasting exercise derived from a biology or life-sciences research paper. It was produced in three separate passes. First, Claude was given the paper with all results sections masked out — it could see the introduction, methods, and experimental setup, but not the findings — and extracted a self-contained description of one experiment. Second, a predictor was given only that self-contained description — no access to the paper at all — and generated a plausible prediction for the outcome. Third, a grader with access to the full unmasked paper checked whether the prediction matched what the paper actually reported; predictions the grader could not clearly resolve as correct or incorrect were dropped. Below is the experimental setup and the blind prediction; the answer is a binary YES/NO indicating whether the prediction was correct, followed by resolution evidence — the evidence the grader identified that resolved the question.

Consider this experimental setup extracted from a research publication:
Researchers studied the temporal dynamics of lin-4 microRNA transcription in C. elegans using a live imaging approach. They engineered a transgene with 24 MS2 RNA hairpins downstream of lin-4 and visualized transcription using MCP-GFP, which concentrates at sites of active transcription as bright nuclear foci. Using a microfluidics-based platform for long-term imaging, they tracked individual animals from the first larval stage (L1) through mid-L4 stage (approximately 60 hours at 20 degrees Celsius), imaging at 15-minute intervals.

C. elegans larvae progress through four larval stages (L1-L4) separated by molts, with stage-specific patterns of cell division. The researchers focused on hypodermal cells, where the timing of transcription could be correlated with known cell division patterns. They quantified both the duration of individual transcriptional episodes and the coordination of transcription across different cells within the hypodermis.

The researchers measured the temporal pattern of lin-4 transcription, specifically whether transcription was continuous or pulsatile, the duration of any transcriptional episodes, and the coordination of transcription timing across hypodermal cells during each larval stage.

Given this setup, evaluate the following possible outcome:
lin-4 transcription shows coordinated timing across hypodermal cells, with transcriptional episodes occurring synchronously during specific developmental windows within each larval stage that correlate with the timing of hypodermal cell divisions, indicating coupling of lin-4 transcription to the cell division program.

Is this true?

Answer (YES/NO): YES